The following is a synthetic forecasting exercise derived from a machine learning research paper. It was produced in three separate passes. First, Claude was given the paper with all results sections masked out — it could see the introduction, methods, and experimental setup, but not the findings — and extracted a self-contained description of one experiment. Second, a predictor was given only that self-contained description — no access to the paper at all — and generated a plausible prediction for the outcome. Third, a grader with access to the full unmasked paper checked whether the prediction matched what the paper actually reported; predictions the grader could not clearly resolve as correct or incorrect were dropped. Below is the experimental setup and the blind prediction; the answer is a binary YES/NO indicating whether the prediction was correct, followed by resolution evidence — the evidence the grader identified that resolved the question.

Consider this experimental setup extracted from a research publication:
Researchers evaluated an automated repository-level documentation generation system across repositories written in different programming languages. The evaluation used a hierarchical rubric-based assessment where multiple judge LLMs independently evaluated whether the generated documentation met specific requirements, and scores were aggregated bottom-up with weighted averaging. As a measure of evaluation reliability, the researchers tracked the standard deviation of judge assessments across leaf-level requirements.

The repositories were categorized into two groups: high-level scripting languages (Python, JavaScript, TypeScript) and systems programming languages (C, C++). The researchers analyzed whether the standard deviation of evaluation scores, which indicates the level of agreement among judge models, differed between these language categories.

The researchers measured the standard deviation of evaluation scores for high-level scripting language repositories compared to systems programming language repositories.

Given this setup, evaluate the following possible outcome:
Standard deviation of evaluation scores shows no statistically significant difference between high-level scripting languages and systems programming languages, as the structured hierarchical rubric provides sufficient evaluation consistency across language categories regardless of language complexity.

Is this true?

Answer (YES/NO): NO